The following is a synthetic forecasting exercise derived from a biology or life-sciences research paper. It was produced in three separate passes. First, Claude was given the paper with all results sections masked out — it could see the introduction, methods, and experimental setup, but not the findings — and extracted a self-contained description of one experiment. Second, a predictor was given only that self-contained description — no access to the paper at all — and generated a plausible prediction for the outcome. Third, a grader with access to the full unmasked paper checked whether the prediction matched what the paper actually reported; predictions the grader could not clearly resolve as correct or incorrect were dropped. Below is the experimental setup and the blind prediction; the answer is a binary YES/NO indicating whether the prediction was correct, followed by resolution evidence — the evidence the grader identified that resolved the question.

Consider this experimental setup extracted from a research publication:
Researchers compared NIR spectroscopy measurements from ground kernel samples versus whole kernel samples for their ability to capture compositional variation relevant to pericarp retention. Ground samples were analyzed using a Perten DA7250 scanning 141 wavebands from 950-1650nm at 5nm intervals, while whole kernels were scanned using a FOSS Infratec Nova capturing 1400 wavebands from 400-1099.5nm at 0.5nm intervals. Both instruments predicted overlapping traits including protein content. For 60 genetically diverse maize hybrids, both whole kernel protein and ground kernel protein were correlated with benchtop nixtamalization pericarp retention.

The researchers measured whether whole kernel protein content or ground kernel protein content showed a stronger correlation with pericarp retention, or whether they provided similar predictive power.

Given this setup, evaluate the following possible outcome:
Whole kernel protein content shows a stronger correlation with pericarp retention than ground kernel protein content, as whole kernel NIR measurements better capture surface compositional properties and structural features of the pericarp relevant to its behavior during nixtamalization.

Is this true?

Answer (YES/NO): YES